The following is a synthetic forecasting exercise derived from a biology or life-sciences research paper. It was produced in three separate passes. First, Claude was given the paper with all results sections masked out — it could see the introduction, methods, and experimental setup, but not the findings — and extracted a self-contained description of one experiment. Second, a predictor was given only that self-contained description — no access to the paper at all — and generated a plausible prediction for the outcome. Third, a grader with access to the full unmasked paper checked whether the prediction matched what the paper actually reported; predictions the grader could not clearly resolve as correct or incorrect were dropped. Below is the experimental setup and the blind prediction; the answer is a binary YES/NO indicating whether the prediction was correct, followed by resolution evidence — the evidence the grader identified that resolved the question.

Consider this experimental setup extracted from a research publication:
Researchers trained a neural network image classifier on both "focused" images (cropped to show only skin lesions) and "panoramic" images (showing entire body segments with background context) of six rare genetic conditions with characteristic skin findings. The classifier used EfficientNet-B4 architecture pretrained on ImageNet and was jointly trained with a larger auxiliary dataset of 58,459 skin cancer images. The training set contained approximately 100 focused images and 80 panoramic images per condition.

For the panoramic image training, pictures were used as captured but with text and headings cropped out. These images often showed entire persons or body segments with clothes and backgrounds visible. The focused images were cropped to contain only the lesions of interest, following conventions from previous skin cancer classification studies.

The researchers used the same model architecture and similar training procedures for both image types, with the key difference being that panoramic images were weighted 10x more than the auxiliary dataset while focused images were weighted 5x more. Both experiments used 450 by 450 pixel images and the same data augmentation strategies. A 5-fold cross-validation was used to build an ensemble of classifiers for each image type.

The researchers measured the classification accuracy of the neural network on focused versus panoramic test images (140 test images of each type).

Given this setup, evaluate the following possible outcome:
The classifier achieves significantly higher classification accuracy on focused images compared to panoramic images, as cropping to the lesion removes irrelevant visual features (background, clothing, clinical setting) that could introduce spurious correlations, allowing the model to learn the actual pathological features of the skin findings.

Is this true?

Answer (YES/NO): NO